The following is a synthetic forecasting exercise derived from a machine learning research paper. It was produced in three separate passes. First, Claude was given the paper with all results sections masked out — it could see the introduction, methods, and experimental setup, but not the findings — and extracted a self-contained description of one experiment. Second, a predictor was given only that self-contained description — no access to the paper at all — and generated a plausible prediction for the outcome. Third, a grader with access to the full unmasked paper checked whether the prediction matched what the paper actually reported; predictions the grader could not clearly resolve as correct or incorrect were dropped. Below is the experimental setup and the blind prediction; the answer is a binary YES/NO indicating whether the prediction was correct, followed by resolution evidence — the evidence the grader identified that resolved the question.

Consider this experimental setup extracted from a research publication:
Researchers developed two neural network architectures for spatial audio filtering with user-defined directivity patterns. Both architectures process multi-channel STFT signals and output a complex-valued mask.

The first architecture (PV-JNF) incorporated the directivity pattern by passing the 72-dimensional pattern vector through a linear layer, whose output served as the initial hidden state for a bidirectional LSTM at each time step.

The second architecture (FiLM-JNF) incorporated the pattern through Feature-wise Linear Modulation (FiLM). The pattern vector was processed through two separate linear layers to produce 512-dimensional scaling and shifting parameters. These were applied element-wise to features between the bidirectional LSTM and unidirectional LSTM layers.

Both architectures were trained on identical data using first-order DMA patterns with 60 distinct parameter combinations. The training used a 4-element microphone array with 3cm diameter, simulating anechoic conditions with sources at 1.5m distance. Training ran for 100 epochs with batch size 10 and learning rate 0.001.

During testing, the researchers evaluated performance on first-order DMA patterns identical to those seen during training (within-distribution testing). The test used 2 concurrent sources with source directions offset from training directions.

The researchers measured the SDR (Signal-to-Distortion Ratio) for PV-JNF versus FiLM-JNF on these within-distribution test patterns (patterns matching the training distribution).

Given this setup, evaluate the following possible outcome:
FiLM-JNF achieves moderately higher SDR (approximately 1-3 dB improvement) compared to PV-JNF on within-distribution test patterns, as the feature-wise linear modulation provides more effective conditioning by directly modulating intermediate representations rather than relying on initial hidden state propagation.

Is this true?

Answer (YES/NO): NO